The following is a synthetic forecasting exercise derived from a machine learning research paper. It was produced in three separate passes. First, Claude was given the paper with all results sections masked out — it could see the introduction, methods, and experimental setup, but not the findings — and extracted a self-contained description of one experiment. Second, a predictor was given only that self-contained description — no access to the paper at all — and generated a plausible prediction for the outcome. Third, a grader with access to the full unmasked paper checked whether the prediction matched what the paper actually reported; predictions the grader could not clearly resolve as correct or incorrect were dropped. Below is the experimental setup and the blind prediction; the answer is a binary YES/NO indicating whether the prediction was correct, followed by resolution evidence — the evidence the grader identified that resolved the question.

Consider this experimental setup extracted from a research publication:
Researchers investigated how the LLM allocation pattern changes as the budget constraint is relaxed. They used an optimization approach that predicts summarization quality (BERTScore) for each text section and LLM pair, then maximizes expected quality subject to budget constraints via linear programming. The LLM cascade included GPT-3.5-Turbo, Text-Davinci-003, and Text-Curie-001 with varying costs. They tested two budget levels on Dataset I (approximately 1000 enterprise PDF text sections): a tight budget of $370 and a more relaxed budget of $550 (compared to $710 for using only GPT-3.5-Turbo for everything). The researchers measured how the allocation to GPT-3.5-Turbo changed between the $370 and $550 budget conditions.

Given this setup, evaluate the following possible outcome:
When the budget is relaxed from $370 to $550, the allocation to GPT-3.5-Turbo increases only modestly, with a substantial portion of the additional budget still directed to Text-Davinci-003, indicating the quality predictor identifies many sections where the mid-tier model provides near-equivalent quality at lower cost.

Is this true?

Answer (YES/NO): NO